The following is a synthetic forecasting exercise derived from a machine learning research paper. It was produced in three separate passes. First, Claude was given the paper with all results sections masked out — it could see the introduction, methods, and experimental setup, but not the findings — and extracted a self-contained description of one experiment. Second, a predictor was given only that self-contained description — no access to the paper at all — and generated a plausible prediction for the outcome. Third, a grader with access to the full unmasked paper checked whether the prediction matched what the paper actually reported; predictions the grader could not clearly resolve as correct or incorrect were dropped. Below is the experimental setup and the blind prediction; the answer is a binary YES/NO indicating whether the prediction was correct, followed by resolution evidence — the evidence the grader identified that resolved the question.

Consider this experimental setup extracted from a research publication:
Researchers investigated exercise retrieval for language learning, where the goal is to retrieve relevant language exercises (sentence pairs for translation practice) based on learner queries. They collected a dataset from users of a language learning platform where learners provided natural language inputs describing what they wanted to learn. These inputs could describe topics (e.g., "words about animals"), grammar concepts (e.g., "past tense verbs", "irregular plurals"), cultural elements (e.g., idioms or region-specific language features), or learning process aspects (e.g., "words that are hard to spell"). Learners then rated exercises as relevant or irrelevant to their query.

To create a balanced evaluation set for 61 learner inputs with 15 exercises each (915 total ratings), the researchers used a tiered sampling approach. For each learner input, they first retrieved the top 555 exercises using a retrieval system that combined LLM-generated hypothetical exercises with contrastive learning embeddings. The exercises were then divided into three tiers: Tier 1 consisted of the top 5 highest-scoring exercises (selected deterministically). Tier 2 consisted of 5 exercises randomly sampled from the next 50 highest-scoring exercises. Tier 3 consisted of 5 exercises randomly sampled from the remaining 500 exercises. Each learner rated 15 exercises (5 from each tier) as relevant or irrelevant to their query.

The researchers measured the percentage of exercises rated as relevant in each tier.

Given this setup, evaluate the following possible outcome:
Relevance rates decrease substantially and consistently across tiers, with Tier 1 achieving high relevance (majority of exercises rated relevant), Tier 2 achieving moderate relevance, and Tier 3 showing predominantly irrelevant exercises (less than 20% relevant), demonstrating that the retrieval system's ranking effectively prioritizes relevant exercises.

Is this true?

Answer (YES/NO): NO